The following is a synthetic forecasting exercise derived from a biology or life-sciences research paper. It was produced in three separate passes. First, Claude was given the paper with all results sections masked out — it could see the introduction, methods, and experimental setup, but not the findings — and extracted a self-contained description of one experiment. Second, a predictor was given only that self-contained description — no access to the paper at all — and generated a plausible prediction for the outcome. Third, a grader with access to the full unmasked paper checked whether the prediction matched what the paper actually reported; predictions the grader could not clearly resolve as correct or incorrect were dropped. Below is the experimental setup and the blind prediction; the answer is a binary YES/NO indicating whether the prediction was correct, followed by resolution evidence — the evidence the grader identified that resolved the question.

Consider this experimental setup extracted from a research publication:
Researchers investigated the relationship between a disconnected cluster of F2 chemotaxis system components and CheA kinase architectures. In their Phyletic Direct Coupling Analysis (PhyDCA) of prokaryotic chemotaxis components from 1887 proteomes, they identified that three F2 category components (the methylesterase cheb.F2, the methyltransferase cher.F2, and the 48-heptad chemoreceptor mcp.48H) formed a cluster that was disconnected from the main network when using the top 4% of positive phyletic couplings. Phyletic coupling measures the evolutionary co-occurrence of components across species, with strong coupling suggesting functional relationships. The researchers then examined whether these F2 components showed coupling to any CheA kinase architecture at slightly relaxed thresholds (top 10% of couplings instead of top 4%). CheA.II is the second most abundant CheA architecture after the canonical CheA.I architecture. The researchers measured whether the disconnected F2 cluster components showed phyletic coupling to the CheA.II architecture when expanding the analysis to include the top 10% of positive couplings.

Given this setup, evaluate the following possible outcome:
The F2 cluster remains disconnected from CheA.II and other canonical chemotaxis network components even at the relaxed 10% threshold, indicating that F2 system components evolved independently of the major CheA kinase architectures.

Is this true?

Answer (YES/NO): NO